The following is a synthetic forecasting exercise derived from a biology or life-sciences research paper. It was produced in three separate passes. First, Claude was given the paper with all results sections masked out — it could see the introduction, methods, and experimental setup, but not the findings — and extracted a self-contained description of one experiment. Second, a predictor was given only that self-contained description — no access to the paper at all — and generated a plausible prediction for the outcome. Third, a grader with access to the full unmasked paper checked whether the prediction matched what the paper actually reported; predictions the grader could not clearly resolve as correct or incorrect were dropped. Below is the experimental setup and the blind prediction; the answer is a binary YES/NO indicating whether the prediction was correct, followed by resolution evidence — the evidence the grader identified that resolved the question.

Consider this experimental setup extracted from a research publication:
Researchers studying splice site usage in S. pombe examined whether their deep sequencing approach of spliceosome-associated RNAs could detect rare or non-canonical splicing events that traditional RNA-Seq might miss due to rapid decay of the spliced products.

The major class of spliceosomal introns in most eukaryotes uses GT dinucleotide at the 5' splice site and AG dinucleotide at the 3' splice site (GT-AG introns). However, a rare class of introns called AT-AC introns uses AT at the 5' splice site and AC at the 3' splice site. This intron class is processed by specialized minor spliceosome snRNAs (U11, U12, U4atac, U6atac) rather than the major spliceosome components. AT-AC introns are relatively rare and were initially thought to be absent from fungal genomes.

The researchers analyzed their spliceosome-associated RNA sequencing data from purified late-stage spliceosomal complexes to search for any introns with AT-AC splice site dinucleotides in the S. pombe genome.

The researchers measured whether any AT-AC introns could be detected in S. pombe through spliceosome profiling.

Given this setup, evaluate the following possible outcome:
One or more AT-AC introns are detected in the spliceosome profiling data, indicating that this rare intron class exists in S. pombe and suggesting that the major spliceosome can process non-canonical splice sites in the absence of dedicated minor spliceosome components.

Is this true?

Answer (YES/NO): YES